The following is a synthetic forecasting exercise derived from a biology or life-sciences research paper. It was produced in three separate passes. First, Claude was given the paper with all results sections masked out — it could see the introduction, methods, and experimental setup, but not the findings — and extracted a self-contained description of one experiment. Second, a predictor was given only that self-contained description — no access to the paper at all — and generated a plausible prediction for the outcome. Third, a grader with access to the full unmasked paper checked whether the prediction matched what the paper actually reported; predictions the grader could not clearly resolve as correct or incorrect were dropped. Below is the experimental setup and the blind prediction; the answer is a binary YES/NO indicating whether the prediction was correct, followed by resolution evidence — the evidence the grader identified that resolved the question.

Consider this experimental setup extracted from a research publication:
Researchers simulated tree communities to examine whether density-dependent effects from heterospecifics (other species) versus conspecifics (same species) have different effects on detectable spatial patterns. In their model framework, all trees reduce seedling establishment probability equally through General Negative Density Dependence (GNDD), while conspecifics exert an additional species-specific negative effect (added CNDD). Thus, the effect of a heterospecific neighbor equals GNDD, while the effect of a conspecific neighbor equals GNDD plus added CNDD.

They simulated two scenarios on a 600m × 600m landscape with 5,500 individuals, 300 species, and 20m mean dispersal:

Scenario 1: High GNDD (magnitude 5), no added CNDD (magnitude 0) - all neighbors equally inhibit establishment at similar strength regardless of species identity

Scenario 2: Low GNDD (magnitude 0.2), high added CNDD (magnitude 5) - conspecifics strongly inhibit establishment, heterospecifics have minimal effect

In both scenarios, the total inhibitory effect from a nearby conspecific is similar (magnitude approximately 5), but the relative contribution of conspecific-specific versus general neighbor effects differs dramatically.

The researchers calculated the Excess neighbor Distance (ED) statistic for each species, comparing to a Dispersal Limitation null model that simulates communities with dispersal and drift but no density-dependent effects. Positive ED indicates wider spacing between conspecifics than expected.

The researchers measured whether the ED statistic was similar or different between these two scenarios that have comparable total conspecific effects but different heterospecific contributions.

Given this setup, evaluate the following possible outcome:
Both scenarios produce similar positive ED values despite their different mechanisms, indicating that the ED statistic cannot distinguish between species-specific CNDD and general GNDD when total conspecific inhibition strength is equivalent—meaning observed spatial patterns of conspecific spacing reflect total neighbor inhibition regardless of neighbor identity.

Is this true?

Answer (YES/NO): NO